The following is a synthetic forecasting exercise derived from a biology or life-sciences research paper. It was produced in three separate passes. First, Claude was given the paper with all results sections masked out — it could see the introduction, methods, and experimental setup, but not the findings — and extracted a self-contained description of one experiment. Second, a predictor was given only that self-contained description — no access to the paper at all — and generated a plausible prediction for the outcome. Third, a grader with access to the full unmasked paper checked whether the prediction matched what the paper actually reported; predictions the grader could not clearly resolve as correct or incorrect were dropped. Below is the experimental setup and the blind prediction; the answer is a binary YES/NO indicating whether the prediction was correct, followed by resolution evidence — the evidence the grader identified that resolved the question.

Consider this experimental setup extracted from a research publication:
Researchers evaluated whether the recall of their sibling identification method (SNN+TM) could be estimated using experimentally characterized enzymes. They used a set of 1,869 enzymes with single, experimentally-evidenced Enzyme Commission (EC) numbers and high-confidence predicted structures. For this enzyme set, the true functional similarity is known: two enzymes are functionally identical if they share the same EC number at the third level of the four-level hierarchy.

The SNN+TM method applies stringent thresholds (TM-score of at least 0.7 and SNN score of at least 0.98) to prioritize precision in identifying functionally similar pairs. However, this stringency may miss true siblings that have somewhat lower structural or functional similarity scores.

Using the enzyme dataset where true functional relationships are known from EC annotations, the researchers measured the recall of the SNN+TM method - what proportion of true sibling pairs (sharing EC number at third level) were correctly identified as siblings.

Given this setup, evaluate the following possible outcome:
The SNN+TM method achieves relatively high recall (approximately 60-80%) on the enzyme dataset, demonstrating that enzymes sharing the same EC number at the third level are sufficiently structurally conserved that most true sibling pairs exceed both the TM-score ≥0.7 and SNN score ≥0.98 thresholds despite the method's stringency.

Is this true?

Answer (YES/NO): NO